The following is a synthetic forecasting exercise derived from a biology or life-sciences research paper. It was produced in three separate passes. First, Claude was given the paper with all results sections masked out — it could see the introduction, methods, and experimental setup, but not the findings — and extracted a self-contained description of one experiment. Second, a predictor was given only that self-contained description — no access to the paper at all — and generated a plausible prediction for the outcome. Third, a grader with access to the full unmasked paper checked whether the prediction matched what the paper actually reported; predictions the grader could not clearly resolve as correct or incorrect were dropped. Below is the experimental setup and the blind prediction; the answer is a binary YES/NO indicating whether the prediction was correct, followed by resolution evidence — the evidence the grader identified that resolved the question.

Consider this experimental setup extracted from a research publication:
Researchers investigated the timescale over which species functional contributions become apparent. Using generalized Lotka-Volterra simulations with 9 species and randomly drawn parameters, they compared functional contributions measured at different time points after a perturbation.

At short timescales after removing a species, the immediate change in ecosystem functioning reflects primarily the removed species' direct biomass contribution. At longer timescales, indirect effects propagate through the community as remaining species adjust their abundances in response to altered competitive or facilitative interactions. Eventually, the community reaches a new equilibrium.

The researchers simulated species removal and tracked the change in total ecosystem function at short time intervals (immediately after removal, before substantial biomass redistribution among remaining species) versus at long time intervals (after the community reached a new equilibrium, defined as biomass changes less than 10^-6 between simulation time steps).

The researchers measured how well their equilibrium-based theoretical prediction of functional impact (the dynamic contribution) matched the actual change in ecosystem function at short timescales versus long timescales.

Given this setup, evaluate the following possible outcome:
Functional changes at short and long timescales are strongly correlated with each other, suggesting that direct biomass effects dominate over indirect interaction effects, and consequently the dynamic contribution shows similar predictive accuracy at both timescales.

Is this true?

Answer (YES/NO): NO